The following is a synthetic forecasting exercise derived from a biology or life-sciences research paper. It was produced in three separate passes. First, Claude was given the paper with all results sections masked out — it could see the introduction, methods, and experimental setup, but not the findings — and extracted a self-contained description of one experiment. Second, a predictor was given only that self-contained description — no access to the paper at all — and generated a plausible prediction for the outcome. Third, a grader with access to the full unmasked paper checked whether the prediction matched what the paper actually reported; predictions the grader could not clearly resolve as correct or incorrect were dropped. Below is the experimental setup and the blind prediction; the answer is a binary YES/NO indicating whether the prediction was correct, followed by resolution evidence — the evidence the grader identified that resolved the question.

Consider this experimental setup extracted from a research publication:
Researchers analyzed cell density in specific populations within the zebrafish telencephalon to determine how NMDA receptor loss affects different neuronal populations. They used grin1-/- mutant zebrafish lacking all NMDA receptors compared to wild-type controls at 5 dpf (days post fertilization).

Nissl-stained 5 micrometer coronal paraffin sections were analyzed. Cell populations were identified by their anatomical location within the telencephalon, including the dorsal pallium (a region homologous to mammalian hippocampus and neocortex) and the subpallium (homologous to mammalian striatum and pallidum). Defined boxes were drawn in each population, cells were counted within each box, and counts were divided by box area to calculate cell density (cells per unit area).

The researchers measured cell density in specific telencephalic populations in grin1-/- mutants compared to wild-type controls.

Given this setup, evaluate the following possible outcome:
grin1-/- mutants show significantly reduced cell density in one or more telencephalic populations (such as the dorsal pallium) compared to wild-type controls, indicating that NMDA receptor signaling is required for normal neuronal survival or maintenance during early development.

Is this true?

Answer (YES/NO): NO